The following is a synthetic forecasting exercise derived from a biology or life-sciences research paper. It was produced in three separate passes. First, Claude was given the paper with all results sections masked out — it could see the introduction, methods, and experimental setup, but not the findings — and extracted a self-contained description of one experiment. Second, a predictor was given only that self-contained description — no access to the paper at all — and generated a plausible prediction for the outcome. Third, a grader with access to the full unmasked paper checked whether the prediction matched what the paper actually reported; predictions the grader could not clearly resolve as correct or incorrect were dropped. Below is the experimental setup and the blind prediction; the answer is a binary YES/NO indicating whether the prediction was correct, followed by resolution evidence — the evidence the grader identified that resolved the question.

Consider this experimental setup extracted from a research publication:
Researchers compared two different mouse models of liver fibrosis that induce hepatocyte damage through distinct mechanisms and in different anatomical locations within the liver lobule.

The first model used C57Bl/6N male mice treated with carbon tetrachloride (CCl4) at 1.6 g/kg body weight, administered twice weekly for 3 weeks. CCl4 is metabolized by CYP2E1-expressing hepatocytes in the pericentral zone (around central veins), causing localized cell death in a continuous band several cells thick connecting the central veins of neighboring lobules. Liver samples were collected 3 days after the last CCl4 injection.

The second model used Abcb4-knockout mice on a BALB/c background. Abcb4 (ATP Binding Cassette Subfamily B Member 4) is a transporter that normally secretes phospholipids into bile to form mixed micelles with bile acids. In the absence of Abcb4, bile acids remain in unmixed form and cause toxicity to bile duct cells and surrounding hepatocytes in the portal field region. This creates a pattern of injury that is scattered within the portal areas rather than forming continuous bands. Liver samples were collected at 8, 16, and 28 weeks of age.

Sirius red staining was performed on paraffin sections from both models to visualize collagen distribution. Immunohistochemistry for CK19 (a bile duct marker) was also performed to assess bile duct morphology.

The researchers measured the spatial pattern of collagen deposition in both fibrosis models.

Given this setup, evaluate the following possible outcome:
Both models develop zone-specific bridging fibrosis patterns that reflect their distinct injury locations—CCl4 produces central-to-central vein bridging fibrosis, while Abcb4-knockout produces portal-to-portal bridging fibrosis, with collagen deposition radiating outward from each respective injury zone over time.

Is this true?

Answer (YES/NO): NO